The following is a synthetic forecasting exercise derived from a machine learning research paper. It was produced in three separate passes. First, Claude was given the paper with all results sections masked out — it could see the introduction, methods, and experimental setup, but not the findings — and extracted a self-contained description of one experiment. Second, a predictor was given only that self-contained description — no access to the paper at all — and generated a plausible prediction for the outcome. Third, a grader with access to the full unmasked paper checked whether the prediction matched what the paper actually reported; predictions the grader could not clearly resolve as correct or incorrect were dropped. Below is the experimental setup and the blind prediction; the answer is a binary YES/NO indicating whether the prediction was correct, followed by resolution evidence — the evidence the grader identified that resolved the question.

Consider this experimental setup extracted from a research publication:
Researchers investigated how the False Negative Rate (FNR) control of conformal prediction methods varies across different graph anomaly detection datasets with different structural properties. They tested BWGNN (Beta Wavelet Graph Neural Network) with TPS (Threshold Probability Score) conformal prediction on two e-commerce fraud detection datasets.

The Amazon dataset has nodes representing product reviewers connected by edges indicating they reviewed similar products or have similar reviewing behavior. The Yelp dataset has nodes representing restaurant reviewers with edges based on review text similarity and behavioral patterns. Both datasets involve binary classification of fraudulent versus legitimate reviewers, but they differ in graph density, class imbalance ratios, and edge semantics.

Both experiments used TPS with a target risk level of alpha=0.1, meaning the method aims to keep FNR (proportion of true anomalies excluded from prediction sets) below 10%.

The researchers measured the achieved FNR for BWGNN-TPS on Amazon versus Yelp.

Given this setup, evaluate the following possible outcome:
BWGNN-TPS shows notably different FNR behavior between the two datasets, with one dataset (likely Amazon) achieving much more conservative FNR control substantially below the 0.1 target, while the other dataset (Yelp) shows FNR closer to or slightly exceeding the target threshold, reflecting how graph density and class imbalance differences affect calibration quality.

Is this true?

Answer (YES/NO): NO